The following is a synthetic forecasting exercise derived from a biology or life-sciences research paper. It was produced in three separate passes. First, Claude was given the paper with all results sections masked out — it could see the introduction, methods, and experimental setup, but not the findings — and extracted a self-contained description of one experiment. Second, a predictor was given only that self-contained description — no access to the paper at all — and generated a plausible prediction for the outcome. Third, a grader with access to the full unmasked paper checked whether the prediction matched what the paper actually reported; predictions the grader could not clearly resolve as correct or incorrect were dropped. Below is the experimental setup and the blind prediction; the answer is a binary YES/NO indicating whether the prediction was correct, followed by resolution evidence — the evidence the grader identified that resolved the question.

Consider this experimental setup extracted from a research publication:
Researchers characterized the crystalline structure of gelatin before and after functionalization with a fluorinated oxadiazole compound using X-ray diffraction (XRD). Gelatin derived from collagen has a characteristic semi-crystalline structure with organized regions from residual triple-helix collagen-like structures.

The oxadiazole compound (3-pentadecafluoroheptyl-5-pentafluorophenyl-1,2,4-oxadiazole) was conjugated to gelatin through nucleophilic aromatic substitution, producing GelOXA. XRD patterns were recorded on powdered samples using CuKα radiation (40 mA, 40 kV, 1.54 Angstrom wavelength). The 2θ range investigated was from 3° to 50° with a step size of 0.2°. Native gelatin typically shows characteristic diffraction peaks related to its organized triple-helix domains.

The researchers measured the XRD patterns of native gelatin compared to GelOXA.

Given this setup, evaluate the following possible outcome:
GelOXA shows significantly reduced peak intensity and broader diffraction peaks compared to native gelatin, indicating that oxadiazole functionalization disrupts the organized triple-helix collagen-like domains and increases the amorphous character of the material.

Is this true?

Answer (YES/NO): YES